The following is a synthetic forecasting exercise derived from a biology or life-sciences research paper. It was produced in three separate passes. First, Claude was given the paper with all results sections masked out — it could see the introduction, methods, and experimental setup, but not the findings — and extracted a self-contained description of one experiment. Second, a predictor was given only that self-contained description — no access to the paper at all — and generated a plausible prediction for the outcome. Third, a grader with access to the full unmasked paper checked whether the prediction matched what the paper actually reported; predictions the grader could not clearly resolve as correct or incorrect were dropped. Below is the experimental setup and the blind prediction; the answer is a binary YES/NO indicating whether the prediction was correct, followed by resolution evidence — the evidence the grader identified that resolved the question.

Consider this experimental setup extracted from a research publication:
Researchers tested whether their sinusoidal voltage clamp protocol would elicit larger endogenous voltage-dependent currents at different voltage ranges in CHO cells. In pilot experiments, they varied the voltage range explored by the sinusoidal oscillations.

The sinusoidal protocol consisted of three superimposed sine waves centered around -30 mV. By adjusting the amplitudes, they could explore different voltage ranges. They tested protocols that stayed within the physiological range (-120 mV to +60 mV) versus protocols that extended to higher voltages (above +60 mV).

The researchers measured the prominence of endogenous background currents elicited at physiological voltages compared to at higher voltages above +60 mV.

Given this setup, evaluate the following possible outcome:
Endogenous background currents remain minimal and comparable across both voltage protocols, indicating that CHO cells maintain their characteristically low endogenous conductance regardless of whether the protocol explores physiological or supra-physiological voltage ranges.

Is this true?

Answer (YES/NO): NO